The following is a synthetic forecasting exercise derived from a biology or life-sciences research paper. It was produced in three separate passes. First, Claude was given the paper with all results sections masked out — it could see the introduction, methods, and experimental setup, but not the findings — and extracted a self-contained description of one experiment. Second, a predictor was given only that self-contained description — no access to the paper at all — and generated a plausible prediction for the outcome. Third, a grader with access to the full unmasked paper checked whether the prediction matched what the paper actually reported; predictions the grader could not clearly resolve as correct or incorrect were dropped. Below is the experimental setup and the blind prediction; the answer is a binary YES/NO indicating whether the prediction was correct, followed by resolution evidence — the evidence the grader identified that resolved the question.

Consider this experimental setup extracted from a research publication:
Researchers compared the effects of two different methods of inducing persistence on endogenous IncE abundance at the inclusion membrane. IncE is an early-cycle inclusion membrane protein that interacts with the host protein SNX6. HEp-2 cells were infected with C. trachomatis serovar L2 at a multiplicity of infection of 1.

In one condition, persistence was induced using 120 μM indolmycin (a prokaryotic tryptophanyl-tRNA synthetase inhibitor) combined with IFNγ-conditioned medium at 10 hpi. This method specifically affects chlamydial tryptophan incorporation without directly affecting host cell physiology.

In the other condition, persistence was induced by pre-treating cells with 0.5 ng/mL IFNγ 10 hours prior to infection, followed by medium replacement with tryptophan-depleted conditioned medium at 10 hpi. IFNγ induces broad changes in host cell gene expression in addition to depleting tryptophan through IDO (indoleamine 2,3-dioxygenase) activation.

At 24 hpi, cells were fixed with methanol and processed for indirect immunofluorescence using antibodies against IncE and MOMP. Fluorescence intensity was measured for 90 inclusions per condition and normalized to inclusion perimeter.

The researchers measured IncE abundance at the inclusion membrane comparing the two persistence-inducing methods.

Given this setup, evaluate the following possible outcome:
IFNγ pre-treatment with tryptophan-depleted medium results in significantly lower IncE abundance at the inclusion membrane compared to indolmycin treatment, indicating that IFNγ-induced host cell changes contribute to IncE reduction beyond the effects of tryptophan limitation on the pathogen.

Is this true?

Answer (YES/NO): NO